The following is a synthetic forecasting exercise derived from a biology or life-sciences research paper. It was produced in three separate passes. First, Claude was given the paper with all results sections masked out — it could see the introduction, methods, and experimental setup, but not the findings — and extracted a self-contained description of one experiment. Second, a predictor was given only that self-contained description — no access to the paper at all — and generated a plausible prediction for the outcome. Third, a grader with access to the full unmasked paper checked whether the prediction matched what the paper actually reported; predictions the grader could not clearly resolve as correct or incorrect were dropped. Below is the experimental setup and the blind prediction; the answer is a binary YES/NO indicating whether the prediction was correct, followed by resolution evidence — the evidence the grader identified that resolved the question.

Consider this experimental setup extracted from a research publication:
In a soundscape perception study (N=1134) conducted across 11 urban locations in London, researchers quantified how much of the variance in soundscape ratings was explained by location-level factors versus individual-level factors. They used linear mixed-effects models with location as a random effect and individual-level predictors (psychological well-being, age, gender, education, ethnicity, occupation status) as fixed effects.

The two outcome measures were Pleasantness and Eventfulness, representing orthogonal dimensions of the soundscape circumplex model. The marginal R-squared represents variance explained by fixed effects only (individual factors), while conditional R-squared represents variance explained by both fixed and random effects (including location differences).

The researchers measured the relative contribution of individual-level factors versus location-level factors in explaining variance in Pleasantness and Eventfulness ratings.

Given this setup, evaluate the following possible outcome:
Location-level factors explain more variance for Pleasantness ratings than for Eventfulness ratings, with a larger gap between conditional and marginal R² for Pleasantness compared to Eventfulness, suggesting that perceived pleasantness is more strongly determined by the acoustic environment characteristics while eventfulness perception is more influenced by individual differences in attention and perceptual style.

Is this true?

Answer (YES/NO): YES